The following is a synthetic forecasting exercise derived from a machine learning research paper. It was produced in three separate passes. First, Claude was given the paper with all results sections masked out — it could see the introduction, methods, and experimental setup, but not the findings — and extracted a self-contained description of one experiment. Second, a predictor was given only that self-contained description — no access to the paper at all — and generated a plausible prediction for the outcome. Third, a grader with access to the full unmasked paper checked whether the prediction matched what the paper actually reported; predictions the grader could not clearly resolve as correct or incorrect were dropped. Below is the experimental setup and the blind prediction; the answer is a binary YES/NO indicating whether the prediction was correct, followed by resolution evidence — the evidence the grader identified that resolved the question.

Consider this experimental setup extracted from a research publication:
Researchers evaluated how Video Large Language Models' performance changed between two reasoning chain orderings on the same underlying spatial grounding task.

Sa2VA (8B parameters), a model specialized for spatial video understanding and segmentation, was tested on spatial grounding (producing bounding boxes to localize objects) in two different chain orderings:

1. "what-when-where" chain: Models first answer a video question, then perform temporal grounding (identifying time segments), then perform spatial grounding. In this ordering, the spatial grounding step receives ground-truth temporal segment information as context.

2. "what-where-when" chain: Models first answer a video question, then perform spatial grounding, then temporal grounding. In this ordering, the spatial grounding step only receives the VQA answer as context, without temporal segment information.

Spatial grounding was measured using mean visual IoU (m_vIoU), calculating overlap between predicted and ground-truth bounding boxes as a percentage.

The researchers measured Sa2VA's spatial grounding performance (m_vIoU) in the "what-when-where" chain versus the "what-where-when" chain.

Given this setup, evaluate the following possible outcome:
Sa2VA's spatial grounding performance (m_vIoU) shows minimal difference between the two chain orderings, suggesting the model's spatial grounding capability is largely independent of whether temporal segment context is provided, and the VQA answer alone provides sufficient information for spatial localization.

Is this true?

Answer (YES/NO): NO